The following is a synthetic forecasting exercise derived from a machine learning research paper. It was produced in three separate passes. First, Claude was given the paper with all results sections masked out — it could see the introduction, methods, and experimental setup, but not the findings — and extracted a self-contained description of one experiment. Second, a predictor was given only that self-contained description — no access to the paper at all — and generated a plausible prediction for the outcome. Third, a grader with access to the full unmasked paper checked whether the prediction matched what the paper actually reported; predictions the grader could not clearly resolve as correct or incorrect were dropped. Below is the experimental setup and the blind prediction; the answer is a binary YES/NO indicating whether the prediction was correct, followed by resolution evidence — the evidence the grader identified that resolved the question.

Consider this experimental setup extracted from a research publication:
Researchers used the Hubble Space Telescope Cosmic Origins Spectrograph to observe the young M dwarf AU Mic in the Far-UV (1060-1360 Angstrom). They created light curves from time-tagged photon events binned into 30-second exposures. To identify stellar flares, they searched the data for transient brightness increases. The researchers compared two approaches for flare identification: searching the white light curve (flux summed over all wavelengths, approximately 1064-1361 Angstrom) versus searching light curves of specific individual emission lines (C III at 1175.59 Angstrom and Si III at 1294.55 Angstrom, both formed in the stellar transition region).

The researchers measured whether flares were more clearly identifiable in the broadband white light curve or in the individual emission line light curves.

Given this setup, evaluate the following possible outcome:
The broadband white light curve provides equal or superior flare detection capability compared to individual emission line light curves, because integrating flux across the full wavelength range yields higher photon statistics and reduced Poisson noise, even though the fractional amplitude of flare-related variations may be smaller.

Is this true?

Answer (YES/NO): NO